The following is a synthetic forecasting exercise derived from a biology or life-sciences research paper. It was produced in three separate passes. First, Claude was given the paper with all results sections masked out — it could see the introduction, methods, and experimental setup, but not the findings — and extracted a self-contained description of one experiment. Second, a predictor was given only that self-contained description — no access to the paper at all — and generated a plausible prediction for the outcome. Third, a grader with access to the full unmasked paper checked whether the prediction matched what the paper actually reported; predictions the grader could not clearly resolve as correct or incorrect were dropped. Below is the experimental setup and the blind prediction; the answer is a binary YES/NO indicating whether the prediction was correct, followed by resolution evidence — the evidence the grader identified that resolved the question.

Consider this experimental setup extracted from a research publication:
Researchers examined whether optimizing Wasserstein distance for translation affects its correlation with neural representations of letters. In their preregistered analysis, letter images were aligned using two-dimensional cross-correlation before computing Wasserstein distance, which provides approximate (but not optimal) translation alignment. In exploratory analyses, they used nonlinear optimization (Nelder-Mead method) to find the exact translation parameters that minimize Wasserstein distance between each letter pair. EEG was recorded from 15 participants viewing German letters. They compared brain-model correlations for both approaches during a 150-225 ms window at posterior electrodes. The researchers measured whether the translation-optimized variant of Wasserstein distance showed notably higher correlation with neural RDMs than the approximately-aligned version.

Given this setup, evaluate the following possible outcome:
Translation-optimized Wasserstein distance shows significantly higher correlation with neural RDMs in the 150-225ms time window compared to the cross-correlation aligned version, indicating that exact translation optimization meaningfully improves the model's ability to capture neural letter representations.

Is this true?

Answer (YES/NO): NO